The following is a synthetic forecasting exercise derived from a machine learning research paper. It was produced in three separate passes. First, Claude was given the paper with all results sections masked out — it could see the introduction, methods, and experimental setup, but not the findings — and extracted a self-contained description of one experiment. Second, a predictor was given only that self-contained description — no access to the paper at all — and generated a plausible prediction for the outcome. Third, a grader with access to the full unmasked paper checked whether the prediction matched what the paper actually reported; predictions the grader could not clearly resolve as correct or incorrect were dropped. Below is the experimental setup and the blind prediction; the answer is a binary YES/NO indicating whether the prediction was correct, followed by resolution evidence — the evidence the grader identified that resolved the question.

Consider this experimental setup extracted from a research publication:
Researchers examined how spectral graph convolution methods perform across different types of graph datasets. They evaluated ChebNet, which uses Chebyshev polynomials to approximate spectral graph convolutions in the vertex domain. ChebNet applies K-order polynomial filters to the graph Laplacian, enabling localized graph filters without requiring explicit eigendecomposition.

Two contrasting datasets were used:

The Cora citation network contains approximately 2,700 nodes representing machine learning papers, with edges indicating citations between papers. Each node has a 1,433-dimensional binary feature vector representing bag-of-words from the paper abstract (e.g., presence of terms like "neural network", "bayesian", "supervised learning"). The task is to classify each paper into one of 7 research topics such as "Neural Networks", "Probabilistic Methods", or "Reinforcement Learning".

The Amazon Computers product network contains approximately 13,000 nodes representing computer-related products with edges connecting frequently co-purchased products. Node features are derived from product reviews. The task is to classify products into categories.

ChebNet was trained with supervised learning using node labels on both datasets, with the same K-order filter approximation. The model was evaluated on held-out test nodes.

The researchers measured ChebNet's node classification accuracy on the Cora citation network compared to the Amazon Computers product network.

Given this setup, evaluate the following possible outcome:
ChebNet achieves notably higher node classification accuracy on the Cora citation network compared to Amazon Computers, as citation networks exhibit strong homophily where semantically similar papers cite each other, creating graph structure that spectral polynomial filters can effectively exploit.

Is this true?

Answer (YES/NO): YES